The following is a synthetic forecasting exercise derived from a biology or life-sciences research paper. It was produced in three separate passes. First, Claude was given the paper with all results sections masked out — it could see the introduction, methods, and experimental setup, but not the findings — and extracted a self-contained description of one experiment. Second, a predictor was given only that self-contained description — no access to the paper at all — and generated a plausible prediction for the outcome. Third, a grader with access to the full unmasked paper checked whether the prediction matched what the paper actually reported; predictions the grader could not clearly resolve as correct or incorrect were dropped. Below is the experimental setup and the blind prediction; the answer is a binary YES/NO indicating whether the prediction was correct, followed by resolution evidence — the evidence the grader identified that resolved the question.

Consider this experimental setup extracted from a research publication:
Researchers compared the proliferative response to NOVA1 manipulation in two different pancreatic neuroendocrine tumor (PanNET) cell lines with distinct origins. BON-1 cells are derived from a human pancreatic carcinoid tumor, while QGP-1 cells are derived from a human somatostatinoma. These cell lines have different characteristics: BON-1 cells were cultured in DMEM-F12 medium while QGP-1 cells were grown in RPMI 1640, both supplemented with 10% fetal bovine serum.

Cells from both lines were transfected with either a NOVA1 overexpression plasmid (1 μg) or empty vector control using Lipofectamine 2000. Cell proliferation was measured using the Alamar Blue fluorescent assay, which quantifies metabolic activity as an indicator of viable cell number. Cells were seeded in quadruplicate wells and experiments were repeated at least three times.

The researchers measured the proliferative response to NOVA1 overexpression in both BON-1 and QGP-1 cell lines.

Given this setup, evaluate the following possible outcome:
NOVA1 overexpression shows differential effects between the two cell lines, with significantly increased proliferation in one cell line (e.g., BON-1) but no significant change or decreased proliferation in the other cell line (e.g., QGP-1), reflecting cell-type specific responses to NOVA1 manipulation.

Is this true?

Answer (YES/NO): NO